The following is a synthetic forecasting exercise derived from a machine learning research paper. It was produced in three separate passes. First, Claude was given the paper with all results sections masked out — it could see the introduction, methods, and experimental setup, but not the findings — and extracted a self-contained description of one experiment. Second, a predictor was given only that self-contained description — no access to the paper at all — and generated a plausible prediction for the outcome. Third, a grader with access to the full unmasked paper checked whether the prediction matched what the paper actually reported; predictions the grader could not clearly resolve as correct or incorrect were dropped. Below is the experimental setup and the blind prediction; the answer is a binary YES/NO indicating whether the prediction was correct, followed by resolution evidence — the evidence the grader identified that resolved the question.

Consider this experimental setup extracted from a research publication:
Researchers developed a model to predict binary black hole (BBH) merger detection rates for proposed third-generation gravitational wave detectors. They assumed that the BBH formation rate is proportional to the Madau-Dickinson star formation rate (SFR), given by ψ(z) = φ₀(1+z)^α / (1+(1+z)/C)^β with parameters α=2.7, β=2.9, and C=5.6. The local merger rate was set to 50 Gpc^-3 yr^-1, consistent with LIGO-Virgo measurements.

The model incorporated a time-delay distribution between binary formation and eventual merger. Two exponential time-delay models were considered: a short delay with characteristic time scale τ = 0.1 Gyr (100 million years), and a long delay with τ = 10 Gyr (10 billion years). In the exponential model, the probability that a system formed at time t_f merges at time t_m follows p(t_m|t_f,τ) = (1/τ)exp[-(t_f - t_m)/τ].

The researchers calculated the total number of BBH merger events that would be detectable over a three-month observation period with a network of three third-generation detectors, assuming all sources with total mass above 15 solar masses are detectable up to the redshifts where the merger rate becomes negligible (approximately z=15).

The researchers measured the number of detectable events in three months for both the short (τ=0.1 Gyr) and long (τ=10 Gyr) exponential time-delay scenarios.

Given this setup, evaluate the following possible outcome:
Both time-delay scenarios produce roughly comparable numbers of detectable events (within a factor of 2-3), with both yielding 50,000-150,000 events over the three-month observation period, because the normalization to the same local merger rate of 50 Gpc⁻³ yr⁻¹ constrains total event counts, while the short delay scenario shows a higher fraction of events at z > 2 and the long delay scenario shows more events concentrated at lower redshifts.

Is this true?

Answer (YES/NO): NO